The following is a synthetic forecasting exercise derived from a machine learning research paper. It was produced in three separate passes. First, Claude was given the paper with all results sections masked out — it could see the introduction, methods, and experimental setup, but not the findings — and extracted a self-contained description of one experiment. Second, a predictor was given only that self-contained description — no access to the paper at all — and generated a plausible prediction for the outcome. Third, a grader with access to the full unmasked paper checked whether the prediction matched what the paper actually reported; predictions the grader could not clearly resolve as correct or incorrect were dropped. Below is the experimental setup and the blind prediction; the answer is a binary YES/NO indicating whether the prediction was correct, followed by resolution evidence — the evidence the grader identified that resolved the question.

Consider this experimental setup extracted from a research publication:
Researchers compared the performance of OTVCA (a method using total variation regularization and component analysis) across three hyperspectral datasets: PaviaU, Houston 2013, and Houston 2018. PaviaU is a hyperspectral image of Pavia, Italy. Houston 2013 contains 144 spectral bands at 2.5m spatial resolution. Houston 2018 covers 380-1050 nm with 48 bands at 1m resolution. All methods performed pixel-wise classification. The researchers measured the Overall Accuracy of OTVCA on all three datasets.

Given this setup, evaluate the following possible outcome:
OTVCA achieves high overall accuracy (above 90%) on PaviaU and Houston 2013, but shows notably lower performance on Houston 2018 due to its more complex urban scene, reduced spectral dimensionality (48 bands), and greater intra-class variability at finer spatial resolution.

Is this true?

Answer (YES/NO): NO